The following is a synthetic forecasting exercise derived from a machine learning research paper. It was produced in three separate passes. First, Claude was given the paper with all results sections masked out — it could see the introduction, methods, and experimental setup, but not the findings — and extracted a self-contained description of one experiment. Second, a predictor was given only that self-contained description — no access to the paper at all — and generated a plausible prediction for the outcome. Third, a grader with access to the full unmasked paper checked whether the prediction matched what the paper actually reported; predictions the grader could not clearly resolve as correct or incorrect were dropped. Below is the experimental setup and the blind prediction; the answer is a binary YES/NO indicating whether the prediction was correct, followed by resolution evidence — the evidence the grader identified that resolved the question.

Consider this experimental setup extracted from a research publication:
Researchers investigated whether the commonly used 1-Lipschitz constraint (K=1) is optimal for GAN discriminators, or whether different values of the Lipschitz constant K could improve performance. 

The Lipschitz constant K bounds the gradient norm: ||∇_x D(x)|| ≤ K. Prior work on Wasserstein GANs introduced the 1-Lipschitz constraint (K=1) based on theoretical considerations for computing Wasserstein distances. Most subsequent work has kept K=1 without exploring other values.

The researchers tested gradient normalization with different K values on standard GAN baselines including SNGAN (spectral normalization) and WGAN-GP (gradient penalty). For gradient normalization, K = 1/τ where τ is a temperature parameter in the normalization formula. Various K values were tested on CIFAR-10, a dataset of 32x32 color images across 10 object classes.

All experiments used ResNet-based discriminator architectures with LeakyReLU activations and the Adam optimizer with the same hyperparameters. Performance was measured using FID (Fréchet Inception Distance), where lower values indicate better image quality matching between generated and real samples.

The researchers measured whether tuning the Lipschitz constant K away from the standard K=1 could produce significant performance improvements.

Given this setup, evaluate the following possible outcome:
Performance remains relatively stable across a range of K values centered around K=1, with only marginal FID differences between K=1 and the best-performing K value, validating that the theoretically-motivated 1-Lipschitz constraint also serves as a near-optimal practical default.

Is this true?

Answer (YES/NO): NO